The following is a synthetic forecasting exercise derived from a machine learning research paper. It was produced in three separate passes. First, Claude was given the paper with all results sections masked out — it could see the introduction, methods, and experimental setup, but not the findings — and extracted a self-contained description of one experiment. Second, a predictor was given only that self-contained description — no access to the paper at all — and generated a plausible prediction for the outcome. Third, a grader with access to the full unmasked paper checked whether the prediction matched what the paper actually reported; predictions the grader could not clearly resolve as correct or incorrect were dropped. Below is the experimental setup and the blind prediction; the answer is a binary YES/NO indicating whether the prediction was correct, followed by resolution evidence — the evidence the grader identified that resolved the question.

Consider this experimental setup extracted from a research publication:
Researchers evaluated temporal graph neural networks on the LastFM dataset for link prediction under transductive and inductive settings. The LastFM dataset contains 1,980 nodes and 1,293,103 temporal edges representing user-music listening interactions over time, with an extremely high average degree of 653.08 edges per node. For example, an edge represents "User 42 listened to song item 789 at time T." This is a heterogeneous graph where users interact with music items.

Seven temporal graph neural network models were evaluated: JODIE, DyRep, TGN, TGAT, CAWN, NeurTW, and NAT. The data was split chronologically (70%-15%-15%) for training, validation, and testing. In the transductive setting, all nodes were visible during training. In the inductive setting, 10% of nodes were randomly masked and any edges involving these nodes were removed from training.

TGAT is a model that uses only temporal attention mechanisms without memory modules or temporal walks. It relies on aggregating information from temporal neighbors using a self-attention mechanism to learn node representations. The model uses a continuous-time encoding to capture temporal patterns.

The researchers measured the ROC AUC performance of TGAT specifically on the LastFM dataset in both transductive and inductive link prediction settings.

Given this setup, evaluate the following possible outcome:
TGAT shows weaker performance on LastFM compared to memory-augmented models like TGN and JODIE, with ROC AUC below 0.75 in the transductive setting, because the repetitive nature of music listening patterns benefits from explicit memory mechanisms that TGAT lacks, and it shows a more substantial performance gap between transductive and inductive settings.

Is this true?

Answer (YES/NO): NO